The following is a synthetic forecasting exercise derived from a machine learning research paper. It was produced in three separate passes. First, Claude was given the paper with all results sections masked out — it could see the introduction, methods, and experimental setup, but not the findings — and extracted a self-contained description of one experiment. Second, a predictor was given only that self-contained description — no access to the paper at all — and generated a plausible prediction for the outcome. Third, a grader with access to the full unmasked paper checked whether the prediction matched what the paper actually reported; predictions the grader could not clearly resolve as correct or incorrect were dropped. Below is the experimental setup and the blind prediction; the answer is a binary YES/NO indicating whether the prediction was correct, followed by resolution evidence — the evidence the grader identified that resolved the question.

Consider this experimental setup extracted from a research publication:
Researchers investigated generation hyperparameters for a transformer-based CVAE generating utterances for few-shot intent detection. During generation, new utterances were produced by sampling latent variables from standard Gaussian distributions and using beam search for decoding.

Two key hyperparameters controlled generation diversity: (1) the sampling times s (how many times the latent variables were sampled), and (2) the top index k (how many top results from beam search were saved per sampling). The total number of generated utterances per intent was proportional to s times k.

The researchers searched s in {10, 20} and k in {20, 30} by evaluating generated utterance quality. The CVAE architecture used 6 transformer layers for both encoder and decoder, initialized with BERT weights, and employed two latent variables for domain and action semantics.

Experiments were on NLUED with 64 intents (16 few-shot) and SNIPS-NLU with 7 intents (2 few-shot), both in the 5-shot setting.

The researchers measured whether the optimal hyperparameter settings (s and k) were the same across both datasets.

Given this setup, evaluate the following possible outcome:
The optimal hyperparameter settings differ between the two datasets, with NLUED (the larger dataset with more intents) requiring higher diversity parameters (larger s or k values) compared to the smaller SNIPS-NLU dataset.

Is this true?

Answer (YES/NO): YES